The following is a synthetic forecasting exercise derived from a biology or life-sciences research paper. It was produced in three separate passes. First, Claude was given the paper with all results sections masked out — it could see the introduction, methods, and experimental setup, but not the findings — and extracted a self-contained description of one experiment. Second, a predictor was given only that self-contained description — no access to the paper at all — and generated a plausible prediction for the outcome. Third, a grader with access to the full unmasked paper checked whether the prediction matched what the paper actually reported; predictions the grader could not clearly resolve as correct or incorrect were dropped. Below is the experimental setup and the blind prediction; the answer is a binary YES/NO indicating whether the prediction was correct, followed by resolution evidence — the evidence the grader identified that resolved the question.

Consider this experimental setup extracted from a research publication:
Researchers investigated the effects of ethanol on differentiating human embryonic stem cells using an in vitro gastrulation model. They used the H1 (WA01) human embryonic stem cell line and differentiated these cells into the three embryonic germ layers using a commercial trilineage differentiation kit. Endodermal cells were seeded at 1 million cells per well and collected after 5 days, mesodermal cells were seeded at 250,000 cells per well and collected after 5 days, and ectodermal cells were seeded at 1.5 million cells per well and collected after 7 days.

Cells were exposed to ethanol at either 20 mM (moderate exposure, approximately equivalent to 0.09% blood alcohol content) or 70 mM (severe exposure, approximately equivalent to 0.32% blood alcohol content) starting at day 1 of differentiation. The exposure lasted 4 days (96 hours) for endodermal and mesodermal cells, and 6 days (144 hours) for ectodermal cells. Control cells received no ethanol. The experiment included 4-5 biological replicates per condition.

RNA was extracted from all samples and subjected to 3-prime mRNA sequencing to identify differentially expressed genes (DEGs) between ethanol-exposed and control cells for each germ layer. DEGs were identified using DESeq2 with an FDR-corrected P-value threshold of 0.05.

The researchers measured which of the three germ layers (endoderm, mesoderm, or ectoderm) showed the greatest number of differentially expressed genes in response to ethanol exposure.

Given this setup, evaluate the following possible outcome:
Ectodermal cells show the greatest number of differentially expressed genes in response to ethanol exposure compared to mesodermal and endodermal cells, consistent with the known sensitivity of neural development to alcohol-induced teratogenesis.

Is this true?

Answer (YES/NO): NO